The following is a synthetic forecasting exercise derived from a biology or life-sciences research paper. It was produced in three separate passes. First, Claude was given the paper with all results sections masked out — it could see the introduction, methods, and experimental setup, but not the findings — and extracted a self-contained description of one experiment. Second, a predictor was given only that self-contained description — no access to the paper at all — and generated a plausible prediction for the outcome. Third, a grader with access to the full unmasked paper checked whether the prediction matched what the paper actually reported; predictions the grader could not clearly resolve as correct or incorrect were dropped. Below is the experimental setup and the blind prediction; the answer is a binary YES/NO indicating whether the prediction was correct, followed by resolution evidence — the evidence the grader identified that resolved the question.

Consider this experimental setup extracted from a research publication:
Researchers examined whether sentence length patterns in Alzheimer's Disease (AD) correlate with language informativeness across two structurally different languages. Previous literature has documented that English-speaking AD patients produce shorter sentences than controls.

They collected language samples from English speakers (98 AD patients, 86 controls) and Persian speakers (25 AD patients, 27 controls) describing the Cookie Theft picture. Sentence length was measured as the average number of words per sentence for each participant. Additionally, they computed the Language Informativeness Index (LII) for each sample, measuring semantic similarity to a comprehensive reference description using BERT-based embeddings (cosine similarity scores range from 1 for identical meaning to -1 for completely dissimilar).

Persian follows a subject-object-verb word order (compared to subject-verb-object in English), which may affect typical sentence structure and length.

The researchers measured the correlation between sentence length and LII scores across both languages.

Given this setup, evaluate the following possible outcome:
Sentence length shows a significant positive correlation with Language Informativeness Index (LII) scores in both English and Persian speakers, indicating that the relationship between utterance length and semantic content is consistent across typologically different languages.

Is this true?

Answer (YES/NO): YES